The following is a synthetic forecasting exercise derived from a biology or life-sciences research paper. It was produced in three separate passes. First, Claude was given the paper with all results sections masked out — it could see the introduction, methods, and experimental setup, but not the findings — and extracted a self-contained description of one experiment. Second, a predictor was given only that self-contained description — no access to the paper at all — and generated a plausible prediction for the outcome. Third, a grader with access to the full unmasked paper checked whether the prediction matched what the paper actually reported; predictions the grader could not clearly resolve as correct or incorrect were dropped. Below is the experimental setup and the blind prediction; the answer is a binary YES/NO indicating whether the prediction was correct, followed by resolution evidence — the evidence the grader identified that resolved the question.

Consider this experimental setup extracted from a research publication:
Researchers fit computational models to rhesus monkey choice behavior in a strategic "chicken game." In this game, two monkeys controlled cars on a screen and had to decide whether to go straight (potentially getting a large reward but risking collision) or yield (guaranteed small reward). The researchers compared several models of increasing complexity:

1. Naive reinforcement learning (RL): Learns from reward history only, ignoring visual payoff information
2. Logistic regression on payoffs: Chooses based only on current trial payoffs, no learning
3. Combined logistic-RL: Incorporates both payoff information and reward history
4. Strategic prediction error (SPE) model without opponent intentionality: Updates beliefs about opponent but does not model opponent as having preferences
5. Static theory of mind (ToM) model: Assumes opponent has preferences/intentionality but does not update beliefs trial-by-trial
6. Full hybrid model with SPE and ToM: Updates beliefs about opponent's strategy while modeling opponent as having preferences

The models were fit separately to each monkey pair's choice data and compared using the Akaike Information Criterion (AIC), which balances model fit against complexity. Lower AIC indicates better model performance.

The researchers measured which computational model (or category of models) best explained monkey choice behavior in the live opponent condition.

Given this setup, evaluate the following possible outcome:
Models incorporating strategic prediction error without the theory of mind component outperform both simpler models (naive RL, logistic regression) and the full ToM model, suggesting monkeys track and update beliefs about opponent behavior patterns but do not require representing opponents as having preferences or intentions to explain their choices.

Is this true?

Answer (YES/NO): NO